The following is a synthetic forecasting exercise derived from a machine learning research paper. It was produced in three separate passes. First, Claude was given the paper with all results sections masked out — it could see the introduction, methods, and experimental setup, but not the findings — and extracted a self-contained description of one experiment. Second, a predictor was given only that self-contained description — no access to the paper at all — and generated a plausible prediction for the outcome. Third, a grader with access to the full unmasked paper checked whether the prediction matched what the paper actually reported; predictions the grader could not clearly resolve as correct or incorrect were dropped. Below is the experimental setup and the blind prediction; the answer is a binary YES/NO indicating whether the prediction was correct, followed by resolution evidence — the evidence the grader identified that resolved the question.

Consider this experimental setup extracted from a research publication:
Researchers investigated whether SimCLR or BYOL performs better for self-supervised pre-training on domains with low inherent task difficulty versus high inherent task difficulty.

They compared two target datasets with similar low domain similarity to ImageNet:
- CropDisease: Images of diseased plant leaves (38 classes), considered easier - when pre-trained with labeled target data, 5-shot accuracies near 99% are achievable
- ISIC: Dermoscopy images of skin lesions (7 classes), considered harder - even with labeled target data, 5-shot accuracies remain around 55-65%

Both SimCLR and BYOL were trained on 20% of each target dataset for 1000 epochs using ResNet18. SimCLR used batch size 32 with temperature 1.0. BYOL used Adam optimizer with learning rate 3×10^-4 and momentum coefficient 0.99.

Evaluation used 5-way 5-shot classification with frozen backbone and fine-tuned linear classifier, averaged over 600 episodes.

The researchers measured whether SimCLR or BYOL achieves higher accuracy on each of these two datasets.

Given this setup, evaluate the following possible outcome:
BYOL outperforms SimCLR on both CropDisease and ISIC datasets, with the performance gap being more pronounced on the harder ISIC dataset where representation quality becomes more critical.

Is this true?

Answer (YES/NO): NO